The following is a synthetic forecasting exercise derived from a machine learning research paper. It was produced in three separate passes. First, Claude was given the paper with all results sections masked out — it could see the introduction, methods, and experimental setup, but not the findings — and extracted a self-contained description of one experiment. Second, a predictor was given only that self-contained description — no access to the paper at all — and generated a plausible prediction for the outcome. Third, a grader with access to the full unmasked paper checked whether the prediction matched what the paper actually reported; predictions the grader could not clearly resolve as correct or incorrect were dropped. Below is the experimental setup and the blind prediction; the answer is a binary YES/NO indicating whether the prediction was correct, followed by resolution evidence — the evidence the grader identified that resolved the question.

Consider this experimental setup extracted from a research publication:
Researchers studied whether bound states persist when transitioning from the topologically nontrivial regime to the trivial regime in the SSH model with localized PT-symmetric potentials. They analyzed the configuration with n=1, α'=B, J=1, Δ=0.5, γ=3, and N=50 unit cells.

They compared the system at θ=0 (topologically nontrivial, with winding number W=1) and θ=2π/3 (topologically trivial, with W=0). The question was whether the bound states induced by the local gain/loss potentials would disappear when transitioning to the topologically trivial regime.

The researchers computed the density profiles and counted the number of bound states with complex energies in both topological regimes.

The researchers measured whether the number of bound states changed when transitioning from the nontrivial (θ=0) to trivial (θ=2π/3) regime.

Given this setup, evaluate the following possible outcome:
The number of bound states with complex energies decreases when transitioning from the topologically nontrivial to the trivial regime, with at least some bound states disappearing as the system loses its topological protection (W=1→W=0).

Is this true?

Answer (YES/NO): NO